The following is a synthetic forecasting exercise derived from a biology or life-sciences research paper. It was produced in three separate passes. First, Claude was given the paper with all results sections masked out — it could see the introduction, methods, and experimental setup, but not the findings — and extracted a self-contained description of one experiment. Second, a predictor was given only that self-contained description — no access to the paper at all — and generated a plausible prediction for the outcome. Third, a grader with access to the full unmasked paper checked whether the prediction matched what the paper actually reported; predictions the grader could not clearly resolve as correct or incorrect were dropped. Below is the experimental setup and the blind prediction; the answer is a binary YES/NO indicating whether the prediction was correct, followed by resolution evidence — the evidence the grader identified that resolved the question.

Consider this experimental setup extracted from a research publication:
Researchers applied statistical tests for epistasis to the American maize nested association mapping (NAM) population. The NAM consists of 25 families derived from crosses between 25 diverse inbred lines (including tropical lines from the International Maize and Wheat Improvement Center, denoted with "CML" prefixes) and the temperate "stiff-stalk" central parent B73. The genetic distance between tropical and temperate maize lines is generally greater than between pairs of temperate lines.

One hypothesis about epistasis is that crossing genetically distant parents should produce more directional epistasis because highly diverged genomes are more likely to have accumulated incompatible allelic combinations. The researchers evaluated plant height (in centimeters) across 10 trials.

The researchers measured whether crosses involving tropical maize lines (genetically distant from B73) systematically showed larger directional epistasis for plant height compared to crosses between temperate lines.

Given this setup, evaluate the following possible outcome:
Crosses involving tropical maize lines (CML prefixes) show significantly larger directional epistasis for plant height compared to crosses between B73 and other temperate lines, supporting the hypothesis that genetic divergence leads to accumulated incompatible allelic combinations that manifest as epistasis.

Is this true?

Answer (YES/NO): NO